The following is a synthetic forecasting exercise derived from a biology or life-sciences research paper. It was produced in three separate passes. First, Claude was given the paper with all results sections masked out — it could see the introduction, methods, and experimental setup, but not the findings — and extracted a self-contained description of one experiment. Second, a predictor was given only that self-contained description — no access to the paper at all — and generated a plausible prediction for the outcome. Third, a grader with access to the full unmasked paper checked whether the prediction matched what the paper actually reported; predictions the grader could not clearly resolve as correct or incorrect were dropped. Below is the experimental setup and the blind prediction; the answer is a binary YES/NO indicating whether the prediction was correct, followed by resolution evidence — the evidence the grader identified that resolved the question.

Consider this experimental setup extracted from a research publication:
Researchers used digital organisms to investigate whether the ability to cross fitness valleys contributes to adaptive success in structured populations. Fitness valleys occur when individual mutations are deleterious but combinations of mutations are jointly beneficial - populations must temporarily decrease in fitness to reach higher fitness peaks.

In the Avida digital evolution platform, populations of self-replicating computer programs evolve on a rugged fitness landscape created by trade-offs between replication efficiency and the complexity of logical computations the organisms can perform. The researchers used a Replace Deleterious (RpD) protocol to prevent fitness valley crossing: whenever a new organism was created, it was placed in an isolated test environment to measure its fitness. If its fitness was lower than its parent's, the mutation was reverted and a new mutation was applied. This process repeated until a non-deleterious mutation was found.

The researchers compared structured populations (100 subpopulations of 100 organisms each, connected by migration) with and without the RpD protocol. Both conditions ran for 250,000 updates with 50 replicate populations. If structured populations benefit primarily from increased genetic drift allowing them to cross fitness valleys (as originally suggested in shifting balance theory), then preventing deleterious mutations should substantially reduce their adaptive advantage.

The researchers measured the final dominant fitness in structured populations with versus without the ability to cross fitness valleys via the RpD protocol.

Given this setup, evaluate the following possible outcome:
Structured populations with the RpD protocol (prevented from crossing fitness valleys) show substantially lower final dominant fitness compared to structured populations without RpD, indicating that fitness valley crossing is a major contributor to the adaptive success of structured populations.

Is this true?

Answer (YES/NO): NO